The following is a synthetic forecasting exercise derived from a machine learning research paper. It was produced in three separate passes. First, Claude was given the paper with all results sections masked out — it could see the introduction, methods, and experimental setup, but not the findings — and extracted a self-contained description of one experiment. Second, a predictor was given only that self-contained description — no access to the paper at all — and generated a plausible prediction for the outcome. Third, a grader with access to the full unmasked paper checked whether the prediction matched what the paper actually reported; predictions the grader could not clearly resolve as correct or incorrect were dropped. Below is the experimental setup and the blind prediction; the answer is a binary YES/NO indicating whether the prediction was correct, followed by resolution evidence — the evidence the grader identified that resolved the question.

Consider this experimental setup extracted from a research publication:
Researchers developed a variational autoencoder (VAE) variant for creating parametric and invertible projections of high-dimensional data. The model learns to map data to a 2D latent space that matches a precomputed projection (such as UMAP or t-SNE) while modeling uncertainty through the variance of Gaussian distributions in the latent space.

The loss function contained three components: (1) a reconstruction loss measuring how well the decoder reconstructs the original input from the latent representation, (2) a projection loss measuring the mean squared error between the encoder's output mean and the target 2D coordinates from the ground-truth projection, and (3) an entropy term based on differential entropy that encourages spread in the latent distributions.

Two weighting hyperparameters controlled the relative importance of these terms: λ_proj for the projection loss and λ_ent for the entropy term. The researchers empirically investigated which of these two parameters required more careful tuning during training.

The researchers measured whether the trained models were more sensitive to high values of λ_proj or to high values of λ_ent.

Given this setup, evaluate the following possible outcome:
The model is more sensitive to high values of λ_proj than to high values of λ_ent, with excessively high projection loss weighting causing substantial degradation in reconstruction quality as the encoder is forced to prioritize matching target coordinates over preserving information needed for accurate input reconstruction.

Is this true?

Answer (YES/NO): NO